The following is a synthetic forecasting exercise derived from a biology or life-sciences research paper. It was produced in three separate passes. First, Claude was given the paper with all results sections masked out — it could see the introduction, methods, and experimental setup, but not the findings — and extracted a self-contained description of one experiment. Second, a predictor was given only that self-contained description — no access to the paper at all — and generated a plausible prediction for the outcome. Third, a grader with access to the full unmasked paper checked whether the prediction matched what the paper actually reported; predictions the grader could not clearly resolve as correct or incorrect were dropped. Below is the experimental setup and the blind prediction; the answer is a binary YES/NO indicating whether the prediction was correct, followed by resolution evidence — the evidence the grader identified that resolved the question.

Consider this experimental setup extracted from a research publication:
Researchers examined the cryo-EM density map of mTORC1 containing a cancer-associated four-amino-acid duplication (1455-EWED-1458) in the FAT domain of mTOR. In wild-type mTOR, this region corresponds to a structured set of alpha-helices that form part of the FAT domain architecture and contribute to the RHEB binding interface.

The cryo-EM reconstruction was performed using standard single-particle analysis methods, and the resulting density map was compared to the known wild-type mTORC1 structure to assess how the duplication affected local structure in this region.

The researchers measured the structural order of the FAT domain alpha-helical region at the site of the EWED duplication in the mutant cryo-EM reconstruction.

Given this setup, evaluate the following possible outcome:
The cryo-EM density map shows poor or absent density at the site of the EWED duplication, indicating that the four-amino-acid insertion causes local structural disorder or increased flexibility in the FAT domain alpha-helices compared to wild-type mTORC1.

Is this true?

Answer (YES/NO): YES